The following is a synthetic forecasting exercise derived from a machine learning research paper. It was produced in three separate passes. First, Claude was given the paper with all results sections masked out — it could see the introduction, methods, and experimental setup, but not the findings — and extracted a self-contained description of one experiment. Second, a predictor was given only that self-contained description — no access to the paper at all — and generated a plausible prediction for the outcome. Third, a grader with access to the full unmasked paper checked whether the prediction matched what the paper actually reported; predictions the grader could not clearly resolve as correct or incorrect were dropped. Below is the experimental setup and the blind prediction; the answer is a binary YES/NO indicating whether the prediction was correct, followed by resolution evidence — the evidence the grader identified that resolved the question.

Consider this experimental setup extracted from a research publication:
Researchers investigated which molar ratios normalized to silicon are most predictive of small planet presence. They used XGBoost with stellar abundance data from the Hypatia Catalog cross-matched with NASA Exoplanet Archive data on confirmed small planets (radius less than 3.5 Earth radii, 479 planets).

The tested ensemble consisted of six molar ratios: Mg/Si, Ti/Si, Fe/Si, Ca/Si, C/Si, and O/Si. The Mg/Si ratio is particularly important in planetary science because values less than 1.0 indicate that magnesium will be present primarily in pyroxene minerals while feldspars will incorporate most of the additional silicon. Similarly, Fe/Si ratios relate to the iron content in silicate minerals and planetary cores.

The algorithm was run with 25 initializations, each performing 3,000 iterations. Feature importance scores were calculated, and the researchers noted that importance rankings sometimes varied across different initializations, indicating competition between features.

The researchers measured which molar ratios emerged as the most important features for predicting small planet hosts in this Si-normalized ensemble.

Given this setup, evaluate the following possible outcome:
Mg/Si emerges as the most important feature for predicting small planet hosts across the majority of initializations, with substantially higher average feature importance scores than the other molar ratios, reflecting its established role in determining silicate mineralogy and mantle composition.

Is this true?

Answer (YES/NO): NO